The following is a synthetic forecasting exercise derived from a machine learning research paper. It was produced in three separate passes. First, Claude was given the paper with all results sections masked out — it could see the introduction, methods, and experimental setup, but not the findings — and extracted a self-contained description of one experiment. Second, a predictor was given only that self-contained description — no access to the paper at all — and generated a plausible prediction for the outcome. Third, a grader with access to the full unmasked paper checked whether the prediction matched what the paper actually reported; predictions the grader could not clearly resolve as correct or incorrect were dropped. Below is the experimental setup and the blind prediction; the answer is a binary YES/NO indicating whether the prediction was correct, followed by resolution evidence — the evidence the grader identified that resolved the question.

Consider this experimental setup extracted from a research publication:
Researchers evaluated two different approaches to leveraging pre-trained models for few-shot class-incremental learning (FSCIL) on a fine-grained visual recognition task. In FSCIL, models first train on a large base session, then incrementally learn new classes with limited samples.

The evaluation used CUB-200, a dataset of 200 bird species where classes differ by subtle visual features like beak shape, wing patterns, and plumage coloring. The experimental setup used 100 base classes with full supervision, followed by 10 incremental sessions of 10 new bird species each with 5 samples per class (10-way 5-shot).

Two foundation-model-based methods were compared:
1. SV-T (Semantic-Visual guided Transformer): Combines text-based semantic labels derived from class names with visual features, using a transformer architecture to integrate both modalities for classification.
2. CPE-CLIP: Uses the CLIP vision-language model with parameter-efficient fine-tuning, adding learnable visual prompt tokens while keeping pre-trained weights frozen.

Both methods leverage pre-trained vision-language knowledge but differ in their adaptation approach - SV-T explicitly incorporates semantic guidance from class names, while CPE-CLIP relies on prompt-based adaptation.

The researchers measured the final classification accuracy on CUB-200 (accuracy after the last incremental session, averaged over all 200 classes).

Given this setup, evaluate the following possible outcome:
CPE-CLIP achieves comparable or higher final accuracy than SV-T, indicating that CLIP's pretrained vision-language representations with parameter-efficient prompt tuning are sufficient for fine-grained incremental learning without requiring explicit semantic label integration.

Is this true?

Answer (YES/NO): NO